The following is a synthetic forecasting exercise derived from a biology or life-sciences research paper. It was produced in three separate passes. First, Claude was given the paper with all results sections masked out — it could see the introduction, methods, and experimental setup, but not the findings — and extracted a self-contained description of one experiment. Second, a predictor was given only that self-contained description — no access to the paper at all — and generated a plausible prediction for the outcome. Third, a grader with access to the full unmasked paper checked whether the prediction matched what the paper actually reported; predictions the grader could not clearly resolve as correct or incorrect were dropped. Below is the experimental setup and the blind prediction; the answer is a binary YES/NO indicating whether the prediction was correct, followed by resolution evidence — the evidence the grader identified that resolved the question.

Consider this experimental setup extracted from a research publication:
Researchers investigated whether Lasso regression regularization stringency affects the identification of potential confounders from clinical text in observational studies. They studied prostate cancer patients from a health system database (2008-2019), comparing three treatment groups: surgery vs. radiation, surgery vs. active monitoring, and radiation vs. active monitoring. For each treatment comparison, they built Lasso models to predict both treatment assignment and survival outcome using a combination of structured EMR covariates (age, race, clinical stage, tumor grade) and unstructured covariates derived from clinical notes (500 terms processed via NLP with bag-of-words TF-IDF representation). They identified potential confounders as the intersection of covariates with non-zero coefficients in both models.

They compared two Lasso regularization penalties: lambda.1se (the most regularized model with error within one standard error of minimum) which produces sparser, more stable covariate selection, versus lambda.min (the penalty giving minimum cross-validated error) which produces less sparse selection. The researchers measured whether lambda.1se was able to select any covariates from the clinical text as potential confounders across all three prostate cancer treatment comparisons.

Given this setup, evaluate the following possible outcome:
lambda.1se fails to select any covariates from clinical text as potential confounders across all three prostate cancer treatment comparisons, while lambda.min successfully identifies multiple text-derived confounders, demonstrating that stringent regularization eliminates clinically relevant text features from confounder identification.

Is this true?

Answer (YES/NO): NO